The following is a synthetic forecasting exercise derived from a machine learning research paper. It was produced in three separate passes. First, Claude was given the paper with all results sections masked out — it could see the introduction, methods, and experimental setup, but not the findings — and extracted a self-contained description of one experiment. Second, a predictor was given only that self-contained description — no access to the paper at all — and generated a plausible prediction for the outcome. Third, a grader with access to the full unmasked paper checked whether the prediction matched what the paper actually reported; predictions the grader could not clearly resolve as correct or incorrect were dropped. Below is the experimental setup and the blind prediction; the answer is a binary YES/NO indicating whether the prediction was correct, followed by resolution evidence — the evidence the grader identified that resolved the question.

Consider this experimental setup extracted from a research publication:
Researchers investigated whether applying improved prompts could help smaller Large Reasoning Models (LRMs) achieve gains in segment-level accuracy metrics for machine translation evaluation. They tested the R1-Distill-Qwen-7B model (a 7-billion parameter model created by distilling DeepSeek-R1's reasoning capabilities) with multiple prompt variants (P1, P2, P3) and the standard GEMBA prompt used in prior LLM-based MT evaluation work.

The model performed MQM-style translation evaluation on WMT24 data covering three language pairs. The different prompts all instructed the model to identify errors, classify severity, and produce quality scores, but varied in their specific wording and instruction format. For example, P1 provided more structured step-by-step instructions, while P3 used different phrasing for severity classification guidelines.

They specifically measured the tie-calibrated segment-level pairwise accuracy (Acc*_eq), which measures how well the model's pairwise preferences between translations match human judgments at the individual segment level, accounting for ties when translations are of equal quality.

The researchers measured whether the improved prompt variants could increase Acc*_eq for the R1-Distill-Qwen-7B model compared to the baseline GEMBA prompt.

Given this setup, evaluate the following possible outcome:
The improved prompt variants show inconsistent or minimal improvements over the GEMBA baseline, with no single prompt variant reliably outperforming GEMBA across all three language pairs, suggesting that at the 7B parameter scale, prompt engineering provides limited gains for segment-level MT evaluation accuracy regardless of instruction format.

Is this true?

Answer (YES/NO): YES